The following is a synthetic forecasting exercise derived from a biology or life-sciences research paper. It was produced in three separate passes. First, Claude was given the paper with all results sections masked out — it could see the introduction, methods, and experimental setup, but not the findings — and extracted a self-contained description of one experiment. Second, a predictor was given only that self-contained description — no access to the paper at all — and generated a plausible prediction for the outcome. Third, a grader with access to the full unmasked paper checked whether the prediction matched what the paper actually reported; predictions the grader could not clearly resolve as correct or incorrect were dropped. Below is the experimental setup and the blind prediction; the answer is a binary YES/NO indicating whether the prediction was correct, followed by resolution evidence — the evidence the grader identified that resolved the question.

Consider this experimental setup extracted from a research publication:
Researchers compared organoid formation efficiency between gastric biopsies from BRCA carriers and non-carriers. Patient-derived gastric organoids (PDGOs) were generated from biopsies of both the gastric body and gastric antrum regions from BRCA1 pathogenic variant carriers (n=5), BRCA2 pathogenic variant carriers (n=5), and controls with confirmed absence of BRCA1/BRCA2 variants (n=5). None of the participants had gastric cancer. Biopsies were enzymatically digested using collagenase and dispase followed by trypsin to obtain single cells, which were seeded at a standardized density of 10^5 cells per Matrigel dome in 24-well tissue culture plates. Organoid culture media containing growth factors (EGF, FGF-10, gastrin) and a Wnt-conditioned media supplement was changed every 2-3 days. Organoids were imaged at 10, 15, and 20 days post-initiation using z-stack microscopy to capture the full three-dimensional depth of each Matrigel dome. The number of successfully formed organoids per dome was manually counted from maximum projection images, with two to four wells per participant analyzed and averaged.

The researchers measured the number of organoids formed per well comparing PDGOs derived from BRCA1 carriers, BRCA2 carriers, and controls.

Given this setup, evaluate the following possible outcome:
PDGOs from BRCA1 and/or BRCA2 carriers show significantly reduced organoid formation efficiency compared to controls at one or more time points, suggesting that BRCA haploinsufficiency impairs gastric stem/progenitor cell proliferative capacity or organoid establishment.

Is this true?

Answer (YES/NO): NO